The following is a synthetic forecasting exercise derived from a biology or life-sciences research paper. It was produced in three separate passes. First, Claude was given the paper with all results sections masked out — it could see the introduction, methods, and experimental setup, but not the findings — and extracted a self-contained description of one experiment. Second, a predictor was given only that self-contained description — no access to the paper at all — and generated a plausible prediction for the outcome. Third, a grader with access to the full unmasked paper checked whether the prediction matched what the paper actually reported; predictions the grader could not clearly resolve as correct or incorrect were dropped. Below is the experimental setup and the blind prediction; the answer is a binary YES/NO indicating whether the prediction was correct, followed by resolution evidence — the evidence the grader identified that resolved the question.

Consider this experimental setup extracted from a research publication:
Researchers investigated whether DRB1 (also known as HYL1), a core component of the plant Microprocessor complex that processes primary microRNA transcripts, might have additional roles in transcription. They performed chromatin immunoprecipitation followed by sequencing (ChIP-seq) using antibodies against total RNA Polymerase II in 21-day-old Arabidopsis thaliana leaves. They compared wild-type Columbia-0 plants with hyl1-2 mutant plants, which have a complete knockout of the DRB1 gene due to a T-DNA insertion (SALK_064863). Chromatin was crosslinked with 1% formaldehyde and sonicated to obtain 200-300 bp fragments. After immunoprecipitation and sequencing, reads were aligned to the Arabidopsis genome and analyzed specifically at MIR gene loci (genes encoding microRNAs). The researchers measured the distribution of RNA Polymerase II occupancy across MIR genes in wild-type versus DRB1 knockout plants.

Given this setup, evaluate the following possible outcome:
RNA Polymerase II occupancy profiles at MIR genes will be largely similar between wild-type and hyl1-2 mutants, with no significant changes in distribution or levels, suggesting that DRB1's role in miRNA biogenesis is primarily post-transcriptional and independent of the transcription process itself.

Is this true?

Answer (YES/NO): NO